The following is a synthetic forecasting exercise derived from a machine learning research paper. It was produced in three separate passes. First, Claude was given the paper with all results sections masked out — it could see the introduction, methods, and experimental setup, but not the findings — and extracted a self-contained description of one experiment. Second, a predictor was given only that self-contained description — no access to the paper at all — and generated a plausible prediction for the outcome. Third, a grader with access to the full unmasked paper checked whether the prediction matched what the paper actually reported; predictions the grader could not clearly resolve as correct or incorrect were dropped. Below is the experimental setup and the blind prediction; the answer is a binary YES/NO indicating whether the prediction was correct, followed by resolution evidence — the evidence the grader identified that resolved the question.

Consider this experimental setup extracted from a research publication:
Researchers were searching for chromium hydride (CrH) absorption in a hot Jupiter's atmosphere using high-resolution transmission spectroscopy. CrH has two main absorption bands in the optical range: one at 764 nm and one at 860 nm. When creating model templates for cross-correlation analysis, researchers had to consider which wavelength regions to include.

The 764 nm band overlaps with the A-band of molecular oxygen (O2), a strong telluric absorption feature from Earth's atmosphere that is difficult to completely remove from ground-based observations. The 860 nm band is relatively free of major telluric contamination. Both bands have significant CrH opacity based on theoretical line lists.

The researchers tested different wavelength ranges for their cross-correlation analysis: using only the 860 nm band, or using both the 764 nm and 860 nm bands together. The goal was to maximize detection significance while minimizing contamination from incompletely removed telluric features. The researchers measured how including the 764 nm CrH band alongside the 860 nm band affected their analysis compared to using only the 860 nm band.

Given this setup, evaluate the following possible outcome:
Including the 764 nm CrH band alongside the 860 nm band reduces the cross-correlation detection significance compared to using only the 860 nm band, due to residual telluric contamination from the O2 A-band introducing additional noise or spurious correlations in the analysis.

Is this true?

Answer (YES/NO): YES